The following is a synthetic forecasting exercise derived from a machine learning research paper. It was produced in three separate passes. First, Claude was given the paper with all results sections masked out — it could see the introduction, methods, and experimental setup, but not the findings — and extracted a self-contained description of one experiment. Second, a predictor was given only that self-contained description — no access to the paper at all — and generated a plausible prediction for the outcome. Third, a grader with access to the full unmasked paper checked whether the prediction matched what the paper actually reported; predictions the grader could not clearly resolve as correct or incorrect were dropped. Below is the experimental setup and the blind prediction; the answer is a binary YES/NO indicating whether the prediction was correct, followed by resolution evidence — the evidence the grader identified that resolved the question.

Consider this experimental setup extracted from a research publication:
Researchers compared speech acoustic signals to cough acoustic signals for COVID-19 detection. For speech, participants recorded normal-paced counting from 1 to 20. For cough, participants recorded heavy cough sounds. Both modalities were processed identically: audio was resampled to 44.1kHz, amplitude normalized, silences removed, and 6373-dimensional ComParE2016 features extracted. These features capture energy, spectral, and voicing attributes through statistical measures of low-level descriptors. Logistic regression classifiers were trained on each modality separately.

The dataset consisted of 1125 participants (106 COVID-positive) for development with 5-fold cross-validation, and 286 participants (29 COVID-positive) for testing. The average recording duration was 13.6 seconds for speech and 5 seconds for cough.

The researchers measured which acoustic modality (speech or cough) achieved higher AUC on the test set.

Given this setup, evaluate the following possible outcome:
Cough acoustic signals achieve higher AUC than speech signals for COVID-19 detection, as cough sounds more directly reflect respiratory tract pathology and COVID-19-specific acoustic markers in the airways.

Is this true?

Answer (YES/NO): NO